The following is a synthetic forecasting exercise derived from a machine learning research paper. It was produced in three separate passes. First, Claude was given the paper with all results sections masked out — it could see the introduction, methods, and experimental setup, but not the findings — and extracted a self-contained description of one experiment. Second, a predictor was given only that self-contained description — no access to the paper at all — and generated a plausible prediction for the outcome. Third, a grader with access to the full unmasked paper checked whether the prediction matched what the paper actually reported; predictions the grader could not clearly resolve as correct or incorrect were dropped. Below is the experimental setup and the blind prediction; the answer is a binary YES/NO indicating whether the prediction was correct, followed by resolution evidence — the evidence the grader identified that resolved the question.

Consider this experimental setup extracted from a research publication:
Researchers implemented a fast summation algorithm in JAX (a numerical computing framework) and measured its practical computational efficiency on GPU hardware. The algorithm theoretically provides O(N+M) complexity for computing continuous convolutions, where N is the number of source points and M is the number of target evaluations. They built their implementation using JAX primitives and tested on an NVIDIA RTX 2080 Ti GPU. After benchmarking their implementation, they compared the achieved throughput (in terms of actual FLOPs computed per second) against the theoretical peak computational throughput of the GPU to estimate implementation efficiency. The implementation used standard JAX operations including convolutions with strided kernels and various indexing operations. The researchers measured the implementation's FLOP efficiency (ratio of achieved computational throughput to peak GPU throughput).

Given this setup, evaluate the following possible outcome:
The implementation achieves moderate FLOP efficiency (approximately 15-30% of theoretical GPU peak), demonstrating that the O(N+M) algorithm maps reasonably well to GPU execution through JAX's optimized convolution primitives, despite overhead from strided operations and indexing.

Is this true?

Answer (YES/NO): NO